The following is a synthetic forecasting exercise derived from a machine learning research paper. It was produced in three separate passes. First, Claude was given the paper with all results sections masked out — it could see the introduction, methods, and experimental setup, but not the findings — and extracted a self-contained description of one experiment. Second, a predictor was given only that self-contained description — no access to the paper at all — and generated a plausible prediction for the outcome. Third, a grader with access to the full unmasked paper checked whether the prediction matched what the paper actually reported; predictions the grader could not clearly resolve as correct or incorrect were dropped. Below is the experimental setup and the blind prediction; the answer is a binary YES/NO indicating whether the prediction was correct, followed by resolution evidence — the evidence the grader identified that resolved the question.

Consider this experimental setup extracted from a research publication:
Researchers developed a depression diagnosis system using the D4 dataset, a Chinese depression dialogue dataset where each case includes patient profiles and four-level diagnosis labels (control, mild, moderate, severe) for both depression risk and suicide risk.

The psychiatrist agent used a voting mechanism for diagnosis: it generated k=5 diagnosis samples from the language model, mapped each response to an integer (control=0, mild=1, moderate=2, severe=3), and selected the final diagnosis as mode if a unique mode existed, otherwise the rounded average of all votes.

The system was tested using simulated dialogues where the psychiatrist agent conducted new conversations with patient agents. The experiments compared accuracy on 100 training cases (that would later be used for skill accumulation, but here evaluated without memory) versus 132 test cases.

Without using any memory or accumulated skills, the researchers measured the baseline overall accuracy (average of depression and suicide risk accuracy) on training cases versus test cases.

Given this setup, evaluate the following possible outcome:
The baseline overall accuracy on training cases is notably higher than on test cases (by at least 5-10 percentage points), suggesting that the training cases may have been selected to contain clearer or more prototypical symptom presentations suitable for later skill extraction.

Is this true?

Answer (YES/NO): YES